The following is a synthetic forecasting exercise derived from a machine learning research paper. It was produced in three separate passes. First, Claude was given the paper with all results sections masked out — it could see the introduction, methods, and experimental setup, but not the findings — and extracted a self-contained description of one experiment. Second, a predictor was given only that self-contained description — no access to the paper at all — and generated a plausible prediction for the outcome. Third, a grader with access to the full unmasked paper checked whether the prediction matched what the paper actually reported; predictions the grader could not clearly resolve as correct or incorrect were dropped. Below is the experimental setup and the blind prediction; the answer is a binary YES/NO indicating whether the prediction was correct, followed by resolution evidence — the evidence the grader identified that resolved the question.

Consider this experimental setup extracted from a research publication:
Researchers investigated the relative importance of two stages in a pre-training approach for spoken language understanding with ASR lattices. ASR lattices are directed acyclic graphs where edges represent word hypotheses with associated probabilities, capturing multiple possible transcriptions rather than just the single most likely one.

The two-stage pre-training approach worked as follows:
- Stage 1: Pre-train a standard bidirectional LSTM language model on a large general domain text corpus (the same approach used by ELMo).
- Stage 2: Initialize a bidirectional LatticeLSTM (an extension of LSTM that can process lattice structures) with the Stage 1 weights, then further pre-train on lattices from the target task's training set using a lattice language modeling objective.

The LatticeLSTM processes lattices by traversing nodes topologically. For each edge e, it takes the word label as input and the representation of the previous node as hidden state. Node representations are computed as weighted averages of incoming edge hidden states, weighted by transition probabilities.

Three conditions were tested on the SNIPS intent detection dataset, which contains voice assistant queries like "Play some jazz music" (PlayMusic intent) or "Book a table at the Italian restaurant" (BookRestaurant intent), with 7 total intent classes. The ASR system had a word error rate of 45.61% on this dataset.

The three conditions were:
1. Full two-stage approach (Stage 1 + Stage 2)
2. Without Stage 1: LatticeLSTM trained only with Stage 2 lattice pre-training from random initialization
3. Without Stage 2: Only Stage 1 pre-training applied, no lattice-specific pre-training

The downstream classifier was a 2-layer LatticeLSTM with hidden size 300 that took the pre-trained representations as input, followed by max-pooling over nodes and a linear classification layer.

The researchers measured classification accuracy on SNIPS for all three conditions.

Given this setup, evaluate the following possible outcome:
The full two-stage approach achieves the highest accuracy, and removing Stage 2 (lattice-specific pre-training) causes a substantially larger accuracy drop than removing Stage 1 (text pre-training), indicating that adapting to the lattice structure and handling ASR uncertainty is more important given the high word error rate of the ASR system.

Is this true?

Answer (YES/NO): YES